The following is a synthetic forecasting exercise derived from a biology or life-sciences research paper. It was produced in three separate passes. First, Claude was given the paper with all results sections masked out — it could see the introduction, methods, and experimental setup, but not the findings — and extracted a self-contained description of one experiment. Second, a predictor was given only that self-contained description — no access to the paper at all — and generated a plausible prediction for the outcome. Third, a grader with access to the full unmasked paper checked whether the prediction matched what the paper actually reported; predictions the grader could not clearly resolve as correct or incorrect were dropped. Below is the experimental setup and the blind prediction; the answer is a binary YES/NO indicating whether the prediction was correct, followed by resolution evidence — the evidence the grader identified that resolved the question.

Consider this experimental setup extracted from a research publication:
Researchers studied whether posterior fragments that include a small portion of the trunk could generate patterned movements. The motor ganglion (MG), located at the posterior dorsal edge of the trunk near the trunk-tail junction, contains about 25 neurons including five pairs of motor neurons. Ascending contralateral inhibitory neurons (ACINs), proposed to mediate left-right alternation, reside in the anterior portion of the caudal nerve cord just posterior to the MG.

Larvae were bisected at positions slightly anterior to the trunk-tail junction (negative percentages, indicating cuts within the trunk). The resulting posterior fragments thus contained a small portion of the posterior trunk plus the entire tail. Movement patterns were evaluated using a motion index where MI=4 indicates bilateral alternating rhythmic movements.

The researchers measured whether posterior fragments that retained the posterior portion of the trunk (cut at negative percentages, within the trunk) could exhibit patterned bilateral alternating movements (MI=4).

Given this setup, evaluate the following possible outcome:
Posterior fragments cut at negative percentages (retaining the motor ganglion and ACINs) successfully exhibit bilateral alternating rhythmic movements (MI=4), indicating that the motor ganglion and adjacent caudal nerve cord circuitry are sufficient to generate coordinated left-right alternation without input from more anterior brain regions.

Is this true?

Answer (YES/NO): YES